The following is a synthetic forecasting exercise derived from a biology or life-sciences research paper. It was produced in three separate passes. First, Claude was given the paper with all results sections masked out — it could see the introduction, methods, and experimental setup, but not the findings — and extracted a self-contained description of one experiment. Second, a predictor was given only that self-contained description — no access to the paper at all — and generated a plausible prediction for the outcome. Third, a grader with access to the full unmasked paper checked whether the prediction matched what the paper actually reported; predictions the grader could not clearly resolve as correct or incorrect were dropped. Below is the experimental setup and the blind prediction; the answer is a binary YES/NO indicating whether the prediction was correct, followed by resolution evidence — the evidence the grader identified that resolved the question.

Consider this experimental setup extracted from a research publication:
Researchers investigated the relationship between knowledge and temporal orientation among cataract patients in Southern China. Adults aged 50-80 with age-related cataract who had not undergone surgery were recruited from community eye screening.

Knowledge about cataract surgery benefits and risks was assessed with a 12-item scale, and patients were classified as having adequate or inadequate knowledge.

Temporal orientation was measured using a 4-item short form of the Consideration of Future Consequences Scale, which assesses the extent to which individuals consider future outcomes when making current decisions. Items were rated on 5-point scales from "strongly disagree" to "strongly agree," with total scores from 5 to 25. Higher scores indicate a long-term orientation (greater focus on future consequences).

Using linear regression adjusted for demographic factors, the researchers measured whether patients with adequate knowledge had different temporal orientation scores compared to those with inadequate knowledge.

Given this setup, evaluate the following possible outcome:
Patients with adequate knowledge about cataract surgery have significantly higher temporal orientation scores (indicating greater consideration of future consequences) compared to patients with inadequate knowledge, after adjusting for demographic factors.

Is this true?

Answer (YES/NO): NO